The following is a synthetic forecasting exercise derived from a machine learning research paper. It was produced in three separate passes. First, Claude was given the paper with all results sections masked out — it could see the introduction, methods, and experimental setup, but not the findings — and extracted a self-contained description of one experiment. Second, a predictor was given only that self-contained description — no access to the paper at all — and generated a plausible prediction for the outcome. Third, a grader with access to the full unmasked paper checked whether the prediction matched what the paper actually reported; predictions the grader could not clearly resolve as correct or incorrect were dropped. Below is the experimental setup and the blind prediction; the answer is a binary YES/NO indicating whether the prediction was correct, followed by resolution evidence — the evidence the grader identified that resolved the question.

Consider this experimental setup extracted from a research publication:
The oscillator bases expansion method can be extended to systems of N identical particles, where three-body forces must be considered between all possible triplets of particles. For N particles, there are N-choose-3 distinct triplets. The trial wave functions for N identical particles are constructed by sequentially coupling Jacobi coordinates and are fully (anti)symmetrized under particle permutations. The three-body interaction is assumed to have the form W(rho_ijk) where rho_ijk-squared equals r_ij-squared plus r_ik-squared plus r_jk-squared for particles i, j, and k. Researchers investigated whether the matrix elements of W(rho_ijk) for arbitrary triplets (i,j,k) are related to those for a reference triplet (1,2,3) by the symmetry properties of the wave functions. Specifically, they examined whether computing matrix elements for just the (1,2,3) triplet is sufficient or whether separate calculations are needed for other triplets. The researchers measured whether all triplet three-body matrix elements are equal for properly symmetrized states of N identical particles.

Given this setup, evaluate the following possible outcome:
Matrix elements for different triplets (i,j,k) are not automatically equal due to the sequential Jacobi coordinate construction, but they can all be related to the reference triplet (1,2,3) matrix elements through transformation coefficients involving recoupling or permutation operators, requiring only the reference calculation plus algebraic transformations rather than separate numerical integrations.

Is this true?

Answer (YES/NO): NO